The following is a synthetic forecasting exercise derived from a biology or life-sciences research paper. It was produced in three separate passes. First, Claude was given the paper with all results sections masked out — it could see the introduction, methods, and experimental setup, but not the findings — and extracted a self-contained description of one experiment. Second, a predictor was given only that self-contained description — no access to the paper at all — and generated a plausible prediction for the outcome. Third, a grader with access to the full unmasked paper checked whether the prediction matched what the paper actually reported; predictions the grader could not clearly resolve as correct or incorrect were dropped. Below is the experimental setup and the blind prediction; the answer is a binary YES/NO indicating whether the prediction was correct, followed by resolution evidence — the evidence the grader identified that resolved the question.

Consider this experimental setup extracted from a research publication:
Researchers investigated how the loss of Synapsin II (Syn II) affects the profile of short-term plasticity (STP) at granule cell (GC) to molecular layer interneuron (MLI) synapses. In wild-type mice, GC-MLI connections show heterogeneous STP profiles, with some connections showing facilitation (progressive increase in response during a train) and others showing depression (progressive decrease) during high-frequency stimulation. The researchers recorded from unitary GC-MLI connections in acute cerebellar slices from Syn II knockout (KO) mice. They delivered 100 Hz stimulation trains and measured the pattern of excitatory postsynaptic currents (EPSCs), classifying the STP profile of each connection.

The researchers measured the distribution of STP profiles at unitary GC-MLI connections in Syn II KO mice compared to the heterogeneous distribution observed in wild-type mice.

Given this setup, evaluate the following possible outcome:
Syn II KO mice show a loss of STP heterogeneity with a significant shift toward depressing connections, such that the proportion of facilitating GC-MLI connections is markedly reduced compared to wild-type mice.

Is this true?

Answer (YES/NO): NO